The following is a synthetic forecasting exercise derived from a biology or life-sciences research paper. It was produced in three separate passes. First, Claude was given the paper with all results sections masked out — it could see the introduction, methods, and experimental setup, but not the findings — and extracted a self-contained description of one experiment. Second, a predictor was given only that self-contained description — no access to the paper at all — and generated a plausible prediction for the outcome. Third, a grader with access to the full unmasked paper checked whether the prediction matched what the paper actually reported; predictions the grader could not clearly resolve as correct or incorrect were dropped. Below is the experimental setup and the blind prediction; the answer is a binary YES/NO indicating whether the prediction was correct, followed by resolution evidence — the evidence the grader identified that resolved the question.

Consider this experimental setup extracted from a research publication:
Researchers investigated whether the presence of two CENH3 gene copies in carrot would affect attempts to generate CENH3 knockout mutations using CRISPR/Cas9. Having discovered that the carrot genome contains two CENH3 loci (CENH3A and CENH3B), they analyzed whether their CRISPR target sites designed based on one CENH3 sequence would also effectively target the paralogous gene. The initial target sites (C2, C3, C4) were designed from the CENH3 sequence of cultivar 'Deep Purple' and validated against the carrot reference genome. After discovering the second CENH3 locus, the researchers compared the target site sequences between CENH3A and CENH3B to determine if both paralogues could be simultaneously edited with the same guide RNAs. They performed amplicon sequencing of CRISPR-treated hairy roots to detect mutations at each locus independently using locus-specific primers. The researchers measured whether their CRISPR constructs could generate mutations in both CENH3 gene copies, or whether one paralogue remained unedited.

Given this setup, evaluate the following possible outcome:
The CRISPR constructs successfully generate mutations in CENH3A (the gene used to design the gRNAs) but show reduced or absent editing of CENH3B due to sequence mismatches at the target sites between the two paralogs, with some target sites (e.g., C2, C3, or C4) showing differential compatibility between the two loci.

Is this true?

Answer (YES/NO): NO